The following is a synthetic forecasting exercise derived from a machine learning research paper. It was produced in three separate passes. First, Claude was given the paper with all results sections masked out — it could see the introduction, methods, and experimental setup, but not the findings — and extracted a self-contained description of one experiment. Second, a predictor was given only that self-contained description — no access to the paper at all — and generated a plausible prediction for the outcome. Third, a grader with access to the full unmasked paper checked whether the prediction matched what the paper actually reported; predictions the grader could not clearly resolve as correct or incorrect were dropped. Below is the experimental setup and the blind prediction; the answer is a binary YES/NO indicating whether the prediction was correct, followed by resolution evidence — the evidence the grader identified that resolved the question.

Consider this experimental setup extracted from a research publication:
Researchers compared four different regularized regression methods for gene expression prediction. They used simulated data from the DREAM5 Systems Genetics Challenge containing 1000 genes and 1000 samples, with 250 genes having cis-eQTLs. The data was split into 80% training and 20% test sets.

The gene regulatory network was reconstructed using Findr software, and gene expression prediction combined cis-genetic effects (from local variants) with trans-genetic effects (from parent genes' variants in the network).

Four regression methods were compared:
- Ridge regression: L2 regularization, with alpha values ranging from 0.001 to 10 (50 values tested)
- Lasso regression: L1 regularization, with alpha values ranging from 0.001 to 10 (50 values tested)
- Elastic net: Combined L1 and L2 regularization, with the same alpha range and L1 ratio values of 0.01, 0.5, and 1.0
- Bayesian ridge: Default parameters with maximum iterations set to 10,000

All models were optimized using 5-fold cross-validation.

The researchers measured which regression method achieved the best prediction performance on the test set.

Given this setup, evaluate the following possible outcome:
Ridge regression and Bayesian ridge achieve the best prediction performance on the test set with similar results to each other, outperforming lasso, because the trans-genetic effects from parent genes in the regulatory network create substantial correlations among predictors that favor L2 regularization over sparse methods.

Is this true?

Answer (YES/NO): NO